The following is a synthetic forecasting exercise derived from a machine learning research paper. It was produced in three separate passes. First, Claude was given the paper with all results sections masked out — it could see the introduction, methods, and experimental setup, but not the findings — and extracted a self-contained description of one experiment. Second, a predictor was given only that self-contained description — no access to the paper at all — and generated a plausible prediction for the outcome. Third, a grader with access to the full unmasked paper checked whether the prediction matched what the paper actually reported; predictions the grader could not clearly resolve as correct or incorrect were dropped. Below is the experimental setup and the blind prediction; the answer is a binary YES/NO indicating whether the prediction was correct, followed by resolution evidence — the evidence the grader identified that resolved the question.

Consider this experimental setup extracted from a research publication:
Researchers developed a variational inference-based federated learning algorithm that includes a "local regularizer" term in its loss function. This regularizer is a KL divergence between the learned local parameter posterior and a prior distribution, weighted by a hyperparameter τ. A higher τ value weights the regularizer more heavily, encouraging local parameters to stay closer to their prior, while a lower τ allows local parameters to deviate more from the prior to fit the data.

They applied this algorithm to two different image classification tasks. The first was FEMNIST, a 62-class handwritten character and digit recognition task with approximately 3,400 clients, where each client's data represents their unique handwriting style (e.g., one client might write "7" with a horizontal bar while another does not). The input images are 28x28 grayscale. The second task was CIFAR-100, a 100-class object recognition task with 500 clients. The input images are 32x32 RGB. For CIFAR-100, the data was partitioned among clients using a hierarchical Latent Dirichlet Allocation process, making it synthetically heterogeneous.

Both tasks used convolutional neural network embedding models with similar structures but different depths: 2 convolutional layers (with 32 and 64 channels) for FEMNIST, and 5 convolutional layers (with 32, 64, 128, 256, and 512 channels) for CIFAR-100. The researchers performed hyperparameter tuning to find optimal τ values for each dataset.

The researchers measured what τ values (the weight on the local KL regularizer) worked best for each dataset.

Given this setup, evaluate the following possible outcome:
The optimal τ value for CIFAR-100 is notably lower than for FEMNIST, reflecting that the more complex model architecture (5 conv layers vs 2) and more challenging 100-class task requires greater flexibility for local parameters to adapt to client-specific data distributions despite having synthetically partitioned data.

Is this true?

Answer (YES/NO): NO